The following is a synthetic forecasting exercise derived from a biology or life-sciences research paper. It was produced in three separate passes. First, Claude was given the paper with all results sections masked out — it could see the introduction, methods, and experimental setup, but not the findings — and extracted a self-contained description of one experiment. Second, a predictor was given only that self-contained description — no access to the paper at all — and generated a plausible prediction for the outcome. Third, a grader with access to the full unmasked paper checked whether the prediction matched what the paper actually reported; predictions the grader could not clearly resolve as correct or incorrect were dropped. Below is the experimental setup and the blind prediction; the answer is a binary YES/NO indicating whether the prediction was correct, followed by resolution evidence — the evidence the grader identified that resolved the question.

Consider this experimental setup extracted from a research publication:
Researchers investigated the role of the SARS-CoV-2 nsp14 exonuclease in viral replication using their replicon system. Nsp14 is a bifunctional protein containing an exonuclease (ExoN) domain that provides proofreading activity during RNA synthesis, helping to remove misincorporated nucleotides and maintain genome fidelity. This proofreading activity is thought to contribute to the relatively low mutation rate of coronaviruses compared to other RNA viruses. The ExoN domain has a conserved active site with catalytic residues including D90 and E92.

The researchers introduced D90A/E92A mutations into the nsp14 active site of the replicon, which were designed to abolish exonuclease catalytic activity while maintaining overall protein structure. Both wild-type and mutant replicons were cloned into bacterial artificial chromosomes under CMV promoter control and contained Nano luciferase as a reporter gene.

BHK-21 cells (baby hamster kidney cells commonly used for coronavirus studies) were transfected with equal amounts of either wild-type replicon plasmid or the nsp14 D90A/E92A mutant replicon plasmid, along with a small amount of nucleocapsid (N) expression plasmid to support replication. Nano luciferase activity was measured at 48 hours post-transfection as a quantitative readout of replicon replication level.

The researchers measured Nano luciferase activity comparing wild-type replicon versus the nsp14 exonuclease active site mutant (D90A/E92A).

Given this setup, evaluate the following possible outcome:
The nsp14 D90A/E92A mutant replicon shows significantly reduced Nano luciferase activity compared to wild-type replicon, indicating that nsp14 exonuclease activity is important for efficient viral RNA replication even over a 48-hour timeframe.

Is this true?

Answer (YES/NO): NO